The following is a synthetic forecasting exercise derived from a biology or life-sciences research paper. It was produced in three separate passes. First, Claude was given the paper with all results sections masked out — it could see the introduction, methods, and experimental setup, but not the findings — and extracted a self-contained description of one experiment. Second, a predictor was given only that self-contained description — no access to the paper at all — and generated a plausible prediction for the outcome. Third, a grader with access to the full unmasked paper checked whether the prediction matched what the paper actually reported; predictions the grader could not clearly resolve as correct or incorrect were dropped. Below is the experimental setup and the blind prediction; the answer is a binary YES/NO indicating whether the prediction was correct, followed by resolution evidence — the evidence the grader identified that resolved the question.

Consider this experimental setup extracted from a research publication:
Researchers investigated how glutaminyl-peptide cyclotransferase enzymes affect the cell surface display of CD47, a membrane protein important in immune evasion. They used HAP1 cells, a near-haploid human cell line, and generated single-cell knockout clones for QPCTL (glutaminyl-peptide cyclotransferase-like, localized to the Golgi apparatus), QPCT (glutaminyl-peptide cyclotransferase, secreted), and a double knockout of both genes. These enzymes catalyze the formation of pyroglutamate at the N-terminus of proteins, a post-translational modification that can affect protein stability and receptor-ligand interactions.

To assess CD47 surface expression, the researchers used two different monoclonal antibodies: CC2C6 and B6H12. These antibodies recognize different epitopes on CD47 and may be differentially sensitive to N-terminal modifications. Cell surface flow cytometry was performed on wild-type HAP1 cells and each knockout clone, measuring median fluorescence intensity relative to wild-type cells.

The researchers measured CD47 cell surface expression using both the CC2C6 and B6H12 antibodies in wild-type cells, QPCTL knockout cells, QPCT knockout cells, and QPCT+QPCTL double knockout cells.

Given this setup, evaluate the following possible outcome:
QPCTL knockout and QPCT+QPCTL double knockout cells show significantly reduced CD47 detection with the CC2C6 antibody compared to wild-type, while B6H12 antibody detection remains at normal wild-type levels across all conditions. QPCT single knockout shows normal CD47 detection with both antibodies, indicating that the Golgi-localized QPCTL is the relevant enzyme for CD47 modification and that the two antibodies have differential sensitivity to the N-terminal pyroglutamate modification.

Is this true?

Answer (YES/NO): YES